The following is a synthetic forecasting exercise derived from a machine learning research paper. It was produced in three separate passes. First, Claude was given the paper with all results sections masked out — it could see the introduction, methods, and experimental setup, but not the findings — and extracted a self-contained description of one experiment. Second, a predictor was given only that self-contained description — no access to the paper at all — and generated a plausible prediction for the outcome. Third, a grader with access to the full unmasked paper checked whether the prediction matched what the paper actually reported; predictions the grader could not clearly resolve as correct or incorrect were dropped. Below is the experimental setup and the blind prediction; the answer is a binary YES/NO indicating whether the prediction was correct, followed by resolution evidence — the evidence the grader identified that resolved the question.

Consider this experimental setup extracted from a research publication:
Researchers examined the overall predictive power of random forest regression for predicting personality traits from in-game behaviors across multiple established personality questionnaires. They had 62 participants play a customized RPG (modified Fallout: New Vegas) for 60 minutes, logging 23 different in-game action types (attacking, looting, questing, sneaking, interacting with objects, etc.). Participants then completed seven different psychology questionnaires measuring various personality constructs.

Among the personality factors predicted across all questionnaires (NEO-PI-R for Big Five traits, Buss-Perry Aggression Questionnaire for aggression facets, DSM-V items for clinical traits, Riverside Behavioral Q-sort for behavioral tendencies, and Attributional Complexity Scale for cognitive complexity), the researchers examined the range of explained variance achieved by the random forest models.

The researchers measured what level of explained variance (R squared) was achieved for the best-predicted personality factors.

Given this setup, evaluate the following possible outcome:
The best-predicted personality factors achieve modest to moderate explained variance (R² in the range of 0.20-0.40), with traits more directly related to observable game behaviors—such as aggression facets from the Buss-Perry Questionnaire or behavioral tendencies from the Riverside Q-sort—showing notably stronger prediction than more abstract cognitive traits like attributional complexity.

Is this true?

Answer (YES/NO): NO